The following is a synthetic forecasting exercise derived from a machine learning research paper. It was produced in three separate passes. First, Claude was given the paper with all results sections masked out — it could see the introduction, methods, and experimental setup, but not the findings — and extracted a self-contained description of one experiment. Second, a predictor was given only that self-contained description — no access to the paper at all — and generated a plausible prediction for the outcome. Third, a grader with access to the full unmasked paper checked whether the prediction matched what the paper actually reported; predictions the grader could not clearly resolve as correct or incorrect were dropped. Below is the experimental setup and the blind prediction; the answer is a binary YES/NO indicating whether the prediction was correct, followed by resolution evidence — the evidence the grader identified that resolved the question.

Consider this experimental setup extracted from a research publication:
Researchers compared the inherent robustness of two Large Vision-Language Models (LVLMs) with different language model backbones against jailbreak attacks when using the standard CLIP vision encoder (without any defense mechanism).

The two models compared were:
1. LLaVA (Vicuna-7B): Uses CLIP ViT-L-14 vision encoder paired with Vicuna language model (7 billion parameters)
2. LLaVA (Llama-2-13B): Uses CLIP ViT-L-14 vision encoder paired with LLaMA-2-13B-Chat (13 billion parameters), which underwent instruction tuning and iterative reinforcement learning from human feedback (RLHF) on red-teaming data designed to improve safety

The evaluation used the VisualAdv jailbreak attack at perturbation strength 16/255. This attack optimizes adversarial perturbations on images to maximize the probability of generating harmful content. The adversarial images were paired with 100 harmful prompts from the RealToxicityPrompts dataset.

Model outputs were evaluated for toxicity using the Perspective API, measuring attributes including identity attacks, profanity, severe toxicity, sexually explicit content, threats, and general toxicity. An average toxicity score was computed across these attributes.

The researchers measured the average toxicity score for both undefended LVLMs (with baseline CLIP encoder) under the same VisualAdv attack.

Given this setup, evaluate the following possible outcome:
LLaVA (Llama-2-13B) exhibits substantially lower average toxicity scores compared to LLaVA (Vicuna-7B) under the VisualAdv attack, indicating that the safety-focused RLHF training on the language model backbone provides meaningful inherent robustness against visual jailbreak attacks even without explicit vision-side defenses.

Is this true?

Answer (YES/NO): YES